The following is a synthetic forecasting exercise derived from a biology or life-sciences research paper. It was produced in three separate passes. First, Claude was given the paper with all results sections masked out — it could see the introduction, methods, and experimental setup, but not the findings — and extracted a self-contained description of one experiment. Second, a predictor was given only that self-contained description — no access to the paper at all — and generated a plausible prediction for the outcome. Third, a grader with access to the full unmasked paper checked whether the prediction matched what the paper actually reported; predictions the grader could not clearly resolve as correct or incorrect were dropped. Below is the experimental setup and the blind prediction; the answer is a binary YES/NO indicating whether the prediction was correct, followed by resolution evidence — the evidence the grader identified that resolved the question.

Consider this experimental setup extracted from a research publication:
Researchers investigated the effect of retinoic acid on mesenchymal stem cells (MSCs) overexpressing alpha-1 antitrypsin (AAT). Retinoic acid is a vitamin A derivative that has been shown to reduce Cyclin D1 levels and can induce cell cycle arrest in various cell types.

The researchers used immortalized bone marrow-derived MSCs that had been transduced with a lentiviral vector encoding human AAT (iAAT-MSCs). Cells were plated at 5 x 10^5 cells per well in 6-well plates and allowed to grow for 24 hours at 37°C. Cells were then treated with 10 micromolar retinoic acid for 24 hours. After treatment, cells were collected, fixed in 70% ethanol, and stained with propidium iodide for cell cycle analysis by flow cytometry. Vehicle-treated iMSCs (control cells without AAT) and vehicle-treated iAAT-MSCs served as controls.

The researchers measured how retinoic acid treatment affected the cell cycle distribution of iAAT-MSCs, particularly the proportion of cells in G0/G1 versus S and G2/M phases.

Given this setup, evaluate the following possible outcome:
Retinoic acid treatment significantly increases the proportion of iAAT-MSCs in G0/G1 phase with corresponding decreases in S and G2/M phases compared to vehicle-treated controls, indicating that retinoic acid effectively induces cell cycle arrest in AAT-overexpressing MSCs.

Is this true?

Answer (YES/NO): YES